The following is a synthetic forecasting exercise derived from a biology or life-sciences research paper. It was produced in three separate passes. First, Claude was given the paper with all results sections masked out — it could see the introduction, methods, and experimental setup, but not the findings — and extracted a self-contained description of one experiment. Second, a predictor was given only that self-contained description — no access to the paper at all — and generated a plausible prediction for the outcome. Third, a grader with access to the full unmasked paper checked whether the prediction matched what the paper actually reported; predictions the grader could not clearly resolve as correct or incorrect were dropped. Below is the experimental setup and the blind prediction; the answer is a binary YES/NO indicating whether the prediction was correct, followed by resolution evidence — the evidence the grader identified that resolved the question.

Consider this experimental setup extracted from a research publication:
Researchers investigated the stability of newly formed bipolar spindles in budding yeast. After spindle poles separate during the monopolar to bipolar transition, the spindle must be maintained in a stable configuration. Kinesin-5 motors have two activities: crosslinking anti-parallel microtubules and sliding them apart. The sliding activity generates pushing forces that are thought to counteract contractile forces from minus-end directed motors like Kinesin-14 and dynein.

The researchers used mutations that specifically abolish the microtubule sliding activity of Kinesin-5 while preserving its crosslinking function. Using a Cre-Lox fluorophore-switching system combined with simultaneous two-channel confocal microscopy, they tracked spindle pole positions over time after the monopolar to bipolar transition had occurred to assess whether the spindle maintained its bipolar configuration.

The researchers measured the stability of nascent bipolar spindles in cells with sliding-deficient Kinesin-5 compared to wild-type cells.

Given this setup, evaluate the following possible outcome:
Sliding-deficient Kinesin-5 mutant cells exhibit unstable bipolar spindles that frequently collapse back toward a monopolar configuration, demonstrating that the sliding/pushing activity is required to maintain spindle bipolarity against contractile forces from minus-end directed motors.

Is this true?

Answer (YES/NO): NO